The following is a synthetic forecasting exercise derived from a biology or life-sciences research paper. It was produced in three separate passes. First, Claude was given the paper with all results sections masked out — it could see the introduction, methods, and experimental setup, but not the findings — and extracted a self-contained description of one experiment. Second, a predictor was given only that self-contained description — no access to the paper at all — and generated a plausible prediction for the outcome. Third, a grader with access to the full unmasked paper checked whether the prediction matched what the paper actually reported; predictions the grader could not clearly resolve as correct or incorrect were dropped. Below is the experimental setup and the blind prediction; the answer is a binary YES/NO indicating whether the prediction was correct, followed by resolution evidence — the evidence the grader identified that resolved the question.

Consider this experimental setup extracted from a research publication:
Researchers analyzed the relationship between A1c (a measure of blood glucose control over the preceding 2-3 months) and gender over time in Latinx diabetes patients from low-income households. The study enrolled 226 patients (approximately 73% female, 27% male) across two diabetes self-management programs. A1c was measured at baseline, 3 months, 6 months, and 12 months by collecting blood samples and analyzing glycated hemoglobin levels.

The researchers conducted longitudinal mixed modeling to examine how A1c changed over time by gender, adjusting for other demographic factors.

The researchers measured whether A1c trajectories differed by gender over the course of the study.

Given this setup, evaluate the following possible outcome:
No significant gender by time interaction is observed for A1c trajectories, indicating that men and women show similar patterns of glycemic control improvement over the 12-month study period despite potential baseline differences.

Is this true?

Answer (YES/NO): NO